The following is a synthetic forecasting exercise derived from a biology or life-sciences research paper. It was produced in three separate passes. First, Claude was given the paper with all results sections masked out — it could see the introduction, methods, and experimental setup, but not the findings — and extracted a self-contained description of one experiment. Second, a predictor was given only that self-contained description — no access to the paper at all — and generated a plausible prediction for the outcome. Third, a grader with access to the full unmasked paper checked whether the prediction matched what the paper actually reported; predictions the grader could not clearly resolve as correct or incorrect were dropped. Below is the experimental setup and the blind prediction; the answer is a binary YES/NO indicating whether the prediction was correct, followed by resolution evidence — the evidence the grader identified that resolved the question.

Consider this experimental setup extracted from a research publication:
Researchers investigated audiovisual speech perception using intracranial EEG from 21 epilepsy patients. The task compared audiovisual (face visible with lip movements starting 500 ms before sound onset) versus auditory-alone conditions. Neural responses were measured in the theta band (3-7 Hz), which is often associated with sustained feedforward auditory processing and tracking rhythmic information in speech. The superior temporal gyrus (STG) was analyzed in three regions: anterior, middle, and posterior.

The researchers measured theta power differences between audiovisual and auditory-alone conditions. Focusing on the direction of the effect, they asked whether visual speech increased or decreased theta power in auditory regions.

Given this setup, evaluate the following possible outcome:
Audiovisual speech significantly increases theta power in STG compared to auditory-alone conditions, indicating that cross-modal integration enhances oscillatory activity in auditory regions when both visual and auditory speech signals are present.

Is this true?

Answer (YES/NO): NO